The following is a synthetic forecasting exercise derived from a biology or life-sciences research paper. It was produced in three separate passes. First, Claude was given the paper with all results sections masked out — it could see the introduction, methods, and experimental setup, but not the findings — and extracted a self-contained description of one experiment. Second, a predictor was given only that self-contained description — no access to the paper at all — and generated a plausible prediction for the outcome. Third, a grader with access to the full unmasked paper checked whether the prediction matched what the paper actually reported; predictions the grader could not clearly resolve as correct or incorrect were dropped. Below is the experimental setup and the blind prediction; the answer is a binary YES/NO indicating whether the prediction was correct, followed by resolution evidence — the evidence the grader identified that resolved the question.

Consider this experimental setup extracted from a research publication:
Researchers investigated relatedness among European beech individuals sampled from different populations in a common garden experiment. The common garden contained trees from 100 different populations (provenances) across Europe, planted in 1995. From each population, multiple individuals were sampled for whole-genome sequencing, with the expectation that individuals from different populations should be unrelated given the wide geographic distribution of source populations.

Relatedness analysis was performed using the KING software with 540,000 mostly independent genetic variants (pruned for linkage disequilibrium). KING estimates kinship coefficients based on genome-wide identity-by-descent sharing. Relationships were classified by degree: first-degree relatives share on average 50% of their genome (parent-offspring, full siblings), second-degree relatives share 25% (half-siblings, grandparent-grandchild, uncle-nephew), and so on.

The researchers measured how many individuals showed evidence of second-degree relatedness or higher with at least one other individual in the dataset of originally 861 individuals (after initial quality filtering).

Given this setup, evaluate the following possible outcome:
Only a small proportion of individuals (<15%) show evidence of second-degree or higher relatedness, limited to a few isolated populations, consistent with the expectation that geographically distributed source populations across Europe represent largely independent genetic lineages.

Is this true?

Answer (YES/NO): NO